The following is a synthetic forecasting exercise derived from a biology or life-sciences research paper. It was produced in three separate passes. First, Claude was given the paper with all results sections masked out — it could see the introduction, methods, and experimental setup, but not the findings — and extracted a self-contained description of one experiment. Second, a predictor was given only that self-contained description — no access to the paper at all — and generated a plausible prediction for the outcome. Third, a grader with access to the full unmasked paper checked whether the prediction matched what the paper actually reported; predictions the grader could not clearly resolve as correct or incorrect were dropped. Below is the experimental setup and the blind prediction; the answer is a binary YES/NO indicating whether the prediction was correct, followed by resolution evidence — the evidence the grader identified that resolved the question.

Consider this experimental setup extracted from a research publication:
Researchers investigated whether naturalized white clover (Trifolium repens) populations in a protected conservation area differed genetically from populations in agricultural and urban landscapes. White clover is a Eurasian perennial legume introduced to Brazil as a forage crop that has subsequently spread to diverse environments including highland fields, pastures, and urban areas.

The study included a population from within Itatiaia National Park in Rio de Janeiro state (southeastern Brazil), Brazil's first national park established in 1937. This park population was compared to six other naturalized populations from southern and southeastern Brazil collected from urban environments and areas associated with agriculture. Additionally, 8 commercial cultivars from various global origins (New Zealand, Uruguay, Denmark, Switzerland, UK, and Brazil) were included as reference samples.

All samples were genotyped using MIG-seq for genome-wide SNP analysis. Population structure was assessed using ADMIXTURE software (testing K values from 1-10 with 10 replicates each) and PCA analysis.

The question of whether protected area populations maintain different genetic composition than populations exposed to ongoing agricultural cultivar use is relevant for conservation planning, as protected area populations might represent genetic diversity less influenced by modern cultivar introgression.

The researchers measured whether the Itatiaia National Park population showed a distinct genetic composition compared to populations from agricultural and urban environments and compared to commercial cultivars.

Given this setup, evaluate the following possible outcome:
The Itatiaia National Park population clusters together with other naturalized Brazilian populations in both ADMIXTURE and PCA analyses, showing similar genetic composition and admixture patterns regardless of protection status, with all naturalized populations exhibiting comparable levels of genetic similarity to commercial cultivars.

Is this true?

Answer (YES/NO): NO